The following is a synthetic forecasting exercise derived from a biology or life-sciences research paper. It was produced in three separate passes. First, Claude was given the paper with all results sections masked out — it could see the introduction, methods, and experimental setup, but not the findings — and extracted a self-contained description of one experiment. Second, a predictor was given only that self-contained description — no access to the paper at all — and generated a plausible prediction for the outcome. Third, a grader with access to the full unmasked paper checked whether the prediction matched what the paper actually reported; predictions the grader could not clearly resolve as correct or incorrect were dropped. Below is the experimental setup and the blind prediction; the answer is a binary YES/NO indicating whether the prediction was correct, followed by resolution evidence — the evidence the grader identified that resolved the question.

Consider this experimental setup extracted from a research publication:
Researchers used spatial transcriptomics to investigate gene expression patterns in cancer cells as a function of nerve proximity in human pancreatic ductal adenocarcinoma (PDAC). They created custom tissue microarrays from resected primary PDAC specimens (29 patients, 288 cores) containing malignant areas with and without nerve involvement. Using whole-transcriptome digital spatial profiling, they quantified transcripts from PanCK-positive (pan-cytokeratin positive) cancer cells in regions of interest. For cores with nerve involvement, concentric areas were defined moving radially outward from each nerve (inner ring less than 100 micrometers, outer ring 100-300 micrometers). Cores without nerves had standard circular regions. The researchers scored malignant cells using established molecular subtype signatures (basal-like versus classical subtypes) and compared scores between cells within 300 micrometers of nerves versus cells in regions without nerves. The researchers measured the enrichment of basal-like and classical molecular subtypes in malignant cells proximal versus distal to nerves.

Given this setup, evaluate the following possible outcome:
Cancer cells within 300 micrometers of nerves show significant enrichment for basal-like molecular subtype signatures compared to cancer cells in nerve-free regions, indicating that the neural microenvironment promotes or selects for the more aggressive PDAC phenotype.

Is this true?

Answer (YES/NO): YES